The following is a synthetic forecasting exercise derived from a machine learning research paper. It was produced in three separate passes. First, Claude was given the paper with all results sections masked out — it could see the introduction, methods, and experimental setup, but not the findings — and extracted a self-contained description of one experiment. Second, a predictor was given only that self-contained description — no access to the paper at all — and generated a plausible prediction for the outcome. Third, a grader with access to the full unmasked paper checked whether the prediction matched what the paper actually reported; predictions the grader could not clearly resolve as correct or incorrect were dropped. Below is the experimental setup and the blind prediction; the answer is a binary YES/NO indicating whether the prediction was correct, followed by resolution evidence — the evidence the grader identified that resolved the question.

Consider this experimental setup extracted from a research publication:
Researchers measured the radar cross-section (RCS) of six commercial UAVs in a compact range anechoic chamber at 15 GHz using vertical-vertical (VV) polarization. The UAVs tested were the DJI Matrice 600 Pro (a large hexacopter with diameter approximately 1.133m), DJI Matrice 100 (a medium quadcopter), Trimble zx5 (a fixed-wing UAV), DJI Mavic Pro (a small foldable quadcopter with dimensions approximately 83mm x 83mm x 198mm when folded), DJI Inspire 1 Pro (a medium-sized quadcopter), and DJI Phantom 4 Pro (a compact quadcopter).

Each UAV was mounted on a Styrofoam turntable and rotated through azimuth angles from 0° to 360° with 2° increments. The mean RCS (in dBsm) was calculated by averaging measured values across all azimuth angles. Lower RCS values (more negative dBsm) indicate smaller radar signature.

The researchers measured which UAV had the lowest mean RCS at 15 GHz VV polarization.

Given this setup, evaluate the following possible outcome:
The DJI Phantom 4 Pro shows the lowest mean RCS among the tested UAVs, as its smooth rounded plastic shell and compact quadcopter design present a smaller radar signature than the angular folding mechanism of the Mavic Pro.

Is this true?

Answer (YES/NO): NO